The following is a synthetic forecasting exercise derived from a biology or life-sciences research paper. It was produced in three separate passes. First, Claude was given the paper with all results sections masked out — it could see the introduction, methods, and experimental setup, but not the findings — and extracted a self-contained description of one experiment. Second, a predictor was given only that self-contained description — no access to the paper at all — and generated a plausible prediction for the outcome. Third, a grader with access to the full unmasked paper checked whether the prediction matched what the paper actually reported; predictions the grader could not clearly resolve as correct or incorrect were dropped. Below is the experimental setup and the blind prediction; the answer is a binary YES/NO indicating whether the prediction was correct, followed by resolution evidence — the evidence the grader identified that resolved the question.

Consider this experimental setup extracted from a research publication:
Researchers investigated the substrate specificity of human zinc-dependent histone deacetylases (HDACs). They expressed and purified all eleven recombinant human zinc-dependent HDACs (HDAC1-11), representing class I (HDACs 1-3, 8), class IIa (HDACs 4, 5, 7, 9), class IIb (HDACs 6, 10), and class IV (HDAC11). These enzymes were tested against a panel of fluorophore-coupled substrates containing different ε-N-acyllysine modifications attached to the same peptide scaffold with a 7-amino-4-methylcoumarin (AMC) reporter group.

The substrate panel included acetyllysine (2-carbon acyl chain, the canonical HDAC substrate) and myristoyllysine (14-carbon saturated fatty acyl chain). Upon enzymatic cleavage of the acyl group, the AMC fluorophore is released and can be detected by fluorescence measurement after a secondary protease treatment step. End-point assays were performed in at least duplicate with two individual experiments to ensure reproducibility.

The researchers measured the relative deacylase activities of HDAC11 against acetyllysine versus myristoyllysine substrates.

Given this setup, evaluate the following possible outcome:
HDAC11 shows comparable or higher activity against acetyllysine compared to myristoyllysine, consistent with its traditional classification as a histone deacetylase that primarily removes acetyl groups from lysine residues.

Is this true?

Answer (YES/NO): NO